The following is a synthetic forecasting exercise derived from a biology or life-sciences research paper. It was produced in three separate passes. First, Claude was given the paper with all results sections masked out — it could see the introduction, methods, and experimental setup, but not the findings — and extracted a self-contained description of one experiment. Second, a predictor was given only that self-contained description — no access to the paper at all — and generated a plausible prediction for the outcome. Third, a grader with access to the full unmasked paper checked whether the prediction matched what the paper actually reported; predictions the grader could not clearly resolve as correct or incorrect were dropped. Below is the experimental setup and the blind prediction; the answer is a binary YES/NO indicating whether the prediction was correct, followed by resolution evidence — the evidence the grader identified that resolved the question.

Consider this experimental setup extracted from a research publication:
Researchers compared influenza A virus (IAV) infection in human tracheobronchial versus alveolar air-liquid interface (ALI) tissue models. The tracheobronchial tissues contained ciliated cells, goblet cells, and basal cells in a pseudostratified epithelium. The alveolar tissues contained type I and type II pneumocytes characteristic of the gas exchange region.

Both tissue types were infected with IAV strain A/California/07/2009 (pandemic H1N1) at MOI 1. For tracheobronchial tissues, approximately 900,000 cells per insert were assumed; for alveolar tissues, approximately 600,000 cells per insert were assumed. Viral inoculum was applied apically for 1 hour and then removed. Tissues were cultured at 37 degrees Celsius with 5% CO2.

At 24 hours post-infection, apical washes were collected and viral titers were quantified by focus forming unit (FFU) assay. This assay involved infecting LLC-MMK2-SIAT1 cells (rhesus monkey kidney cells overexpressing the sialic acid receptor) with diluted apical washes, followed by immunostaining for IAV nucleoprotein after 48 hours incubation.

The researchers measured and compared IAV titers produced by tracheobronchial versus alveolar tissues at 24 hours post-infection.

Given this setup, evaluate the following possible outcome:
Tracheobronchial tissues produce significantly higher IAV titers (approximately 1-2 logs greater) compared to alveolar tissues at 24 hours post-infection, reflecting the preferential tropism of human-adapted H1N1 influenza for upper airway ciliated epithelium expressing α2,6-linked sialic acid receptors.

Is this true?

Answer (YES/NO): NO